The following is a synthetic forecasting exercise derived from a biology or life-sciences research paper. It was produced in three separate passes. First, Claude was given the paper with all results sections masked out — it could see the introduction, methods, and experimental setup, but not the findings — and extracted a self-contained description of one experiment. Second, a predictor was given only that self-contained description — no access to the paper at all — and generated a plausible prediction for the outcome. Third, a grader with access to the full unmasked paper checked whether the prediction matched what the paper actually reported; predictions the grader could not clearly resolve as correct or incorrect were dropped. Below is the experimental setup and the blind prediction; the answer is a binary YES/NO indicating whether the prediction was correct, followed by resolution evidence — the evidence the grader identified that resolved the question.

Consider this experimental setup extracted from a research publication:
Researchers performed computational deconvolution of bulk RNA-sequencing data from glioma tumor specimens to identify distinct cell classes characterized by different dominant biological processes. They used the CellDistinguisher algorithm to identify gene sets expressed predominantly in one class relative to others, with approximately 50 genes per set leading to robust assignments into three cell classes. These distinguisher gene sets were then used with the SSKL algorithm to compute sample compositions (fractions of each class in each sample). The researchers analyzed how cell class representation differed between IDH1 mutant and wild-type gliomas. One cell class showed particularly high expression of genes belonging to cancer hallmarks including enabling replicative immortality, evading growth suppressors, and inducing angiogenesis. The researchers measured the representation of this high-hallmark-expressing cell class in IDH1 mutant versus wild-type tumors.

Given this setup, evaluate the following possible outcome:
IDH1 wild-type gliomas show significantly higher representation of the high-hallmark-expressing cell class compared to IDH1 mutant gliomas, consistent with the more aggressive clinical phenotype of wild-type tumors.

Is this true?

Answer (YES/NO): YES